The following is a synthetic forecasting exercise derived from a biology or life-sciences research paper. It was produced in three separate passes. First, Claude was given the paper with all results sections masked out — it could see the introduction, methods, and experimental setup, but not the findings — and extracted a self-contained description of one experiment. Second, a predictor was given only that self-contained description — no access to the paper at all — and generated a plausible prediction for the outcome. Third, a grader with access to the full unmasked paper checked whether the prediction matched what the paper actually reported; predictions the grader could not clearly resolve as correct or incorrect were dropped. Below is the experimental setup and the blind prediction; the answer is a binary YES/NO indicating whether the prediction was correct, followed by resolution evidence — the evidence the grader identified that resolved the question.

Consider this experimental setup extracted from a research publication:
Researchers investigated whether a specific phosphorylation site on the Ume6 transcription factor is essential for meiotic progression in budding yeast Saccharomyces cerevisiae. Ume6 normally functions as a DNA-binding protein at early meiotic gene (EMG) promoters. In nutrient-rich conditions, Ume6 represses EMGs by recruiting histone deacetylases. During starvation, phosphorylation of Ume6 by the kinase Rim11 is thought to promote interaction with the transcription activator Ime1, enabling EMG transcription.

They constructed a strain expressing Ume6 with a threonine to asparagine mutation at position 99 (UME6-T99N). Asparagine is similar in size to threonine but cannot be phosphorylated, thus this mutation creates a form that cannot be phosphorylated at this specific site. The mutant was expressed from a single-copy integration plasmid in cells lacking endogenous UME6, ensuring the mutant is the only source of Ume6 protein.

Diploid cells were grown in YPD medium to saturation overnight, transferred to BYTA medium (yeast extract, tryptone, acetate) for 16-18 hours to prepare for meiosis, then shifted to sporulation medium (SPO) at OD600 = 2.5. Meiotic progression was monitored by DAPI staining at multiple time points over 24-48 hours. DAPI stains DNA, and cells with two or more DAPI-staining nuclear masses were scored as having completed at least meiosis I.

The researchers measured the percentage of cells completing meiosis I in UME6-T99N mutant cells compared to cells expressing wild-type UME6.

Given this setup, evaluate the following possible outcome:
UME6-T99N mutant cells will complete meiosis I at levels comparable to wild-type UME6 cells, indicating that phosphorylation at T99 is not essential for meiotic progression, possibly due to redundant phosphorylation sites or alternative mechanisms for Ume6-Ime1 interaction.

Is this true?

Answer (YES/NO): NO